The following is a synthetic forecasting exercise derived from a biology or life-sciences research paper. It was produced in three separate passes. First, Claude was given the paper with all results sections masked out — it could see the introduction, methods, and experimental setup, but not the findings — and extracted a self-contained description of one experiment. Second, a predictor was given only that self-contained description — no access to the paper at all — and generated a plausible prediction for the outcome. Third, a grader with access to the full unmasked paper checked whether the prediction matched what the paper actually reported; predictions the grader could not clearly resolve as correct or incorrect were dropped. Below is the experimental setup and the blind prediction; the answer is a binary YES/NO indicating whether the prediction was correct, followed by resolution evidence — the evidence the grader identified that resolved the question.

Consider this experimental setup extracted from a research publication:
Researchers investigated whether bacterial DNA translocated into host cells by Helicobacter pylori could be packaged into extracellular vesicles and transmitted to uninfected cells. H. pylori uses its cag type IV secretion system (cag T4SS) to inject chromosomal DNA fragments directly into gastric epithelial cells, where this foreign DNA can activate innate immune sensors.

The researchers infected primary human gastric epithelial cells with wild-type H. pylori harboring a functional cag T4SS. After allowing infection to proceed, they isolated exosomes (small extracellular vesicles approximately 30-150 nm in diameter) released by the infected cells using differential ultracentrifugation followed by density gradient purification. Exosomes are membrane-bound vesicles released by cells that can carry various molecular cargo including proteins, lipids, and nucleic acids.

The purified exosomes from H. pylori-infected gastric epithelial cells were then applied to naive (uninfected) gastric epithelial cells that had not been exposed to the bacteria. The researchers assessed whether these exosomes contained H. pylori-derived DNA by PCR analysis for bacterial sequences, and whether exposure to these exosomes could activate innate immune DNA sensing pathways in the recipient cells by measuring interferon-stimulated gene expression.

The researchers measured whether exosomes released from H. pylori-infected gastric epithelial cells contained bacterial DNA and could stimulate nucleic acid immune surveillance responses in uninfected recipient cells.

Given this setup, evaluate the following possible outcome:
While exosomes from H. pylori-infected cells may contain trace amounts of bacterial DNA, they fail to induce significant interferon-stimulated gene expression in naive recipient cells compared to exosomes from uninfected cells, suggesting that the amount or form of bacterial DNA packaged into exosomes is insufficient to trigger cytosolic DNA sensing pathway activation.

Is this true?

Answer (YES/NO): NO